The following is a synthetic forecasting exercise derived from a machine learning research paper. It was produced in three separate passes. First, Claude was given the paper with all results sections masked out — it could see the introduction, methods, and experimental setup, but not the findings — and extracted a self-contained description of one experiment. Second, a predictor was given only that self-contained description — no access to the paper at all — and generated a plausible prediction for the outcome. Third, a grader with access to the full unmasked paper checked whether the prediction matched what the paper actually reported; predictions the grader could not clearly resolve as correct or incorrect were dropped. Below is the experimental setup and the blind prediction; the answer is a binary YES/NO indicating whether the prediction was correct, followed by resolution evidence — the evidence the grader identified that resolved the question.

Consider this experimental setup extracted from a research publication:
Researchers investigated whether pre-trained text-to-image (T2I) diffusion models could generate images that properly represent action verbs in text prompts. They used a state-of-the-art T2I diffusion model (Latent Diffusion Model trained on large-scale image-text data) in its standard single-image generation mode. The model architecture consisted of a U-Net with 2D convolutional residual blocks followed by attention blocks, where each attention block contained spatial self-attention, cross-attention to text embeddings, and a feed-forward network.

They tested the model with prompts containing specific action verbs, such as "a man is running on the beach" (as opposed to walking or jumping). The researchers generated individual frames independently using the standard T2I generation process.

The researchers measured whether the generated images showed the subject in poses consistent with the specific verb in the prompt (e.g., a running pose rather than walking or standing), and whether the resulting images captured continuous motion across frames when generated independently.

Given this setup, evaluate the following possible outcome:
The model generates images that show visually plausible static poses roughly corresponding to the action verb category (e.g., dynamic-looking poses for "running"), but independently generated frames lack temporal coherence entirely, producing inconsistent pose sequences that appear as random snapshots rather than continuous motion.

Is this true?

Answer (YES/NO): YES